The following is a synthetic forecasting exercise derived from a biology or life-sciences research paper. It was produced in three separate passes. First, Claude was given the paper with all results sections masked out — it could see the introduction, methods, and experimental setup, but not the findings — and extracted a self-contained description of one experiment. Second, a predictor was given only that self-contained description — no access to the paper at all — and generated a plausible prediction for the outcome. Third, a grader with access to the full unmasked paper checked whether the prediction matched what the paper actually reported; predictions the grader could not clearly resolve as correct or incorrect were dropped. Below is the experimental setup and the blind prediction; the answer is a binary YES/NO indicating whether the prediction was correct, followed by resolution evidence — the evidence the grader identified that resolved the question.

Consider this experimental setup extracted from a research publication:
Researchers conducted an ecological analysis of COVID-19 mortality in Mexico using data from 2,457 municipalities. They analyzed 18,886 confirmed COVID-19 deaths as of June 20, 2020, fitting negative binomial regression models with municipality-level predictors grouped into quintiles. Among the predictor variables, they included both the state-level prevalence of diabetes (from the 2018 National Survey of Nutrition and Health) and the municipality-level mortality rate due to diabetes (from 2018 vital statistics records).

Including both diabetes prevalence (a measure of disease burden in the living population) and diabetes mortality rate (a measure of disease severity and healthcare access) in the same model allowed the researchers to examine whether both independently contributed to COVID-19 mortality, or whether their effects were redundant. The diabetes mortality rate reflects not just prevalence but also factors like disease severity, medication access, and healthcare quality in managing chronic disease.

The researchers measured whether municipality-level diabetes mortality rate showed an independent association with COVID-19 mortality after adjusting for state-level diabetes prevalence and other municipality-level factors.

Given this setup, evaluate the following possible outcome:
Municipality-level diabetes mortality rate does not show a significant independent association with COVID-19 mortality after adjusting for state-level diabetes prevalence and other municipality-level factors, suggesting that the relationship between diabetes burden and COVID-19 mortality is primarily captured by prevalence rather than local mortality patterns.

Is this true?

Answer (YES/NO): NO